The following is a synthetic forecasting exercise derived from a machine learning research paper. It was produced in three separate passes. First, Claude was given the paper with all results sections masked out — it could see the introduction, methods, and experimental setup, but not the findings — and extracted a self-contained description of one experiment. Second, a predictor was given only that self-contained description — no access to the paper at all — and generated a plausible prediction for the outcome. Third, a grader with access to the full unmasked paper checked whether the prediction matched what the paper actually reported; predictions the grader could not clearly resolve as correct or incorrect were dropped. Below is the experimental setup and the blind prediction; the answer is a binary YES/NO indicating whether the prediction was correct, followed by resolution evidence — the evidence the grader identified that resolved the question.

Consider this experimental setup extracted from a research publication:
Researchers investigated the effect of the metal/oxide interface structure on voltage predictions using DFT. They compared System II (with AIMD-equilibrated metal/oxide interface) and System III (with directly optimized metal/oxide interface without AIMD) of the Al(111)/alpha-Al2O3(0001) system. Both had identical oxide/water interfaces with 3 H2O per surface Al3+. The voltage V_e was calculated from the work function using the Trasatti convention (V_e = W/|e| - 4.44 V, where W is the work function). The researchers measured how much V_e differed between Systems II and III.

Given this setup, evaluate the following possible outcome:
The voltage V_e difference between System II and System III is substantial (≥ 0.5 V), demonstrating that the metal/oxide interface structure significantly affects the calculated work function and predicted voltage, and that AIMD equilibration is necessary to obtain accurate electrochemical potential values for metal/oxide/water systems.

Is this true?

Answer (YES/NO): YES